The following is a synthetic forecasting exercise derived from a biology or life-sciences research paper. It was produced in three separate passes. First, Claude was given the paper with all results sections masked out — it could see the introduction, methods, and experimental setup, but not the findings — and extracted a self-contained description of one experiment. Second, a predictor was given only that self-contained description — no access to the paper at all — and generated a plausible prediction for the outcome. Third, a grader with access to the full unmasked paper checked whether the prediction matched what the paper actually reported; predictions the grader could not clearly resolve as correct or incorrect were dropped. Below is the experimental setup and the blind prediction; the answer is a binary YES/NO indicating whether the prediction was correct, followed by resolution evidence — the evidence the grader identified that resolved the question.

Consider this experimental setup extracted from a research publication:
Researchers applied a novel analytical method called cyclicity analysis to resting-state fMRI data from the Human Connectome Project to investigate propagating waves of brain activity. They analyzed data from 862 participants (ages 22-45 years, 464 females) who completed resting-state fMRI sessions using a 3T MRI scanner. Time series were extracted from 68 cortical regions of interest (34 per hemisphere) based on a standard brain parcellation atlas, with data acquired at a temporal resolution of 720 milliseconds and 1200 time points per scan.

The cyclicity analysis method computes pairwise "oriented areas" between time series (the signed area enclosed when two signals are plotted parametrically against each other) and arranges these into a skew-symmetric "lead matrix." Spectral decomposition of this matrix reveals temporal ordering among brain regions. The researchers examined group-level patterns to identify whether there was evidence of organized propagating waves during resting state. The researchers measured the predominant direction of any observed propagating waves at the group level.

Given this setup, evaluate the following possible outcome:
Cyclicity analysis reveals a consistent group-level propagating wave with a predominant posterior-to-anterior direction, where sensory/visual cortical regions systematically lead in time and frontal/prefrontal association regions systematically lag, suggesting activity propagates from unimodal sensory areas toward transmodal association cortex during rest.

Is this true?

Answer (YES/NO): NO